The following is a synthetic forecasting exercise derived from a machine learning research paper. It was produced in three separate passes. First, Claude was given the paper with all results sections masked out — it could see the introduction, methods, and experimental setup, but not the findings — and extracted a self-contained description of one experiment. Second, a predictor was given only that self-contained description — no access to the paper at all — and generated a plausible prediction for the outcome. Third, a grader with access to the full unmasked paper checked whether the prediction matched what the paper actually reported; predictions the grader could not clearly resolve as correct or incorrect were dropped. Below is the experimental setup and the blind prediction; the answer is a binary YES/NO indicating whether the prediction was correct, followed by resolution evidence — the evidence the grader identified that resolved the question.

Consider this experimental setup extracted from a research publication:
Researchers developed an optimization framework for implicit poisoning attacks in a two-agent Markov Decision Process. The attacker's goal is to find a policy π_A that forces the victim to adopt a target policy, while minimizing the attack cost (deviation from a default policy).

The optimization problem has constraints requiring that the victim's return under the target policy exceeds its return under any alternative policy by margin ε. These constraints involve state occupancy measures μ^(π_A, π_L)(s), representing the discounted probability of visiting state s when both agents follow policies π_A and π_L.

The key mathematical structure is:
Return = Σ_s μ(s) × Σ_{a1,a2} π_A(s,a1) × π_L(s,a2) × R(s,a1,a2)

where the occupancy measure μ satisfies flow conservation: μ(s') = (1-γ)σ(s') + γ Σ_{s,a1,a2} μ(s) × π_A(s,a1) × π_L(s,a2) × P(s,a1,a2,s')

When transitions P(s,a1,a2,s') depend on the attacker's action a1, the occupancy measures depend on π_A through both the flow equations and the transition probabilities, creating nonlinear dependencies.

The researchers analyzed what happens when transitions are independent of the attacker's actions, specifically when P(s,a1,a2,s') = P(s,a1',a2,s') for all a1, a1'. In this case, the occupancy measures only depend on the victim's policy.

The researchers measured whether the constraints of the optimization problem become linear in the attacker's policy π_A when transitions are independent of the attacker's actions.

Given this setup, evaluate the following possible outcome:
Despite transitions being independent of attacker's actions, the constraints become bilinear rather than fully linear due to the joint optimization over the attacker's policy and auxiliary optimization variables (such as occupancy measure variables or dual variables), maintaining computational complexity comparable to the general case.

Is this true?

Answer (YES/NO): NO